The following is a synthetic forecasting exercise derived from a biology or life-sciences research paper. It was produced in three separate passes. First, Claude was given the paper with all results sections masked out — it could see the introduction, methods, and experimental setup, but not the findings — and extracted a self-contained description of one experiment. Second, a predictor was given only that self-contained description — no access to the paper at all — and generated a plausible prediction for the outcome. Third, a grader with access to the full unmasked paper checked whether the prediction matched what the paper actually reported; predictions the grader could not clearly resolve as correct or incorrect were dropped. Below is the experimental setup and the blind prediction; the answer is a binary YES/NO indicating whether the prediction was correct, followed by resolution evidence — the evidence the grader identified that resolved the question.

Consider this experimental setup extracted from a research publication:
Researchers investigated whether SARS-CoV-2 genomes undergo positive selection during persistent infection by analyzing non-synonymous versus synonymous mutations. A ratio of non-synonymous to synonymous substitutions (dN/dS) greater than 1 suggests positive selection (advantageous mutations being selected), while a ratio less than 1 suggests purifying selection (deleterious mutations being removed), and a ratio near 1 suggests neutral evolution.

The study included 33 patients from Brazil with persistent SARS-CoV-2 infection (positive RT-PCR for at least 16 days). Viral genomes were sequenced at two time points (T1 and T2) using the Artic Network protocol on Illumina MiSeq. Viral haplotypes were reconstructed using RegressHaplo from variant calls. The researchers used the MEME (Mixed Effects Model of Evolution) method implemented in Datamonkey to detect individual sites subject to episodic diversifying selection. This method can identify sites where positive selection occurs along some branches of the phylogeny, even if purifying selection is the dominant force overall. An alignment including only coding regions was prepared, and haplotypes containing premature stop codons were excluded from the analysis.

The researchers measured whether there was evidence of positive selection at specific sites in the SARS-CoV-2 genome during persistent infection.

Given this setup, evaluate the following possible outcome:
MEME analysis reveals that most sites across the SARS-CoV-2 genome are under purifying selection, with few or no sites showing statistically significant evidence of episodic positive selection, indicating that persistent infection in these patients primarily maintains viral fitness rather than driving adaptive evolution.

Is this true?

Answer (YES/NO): NO